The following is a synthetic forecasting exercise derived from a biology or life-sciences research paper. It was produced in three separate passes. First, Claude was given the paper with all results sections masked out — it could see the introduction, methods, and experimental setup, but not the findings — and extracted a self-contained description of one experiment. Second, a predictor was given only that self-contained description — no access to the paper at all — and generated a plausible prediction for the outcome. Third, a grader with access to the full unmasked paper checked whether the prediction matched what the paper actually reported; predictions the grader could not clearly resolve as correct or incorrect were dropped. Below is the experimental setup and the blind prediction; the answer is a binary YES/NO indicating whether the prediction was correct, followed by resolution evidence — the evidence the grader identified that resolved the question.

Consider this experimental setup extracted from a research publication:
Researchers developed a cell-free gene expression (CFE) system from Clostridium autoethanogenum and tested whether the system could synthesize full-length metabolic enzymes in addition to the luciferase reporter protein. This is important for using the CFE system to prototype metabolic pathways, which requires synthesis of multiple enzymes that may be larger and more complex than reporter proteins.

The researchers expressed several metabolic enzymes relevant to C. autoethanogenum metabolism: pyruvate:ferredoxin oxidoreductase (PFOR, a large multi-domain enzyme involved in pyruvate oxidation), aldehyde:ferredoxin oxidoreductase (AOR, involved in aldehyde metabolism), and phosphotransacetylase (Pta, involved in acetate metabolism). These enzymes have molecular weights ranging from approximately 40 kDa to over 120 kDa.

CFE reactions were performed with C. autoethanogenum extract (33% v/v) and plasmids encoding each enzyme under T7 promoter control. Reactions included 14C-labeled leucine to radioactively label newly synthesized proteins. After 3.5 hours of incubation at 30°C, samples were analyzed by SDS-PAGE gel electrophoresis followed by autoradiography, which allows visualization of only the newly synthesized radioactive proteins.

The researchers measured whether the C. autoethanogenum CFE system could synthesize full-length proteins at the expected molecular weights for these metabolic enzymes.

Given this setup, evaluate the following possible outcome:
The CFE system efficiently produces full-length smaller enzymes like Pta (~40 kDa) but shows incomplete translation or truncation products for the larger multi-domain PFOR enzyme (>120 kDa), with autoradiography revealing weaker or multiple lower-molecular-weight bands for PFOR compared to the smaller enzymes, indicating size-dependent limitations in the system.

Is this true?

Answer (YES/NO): NO